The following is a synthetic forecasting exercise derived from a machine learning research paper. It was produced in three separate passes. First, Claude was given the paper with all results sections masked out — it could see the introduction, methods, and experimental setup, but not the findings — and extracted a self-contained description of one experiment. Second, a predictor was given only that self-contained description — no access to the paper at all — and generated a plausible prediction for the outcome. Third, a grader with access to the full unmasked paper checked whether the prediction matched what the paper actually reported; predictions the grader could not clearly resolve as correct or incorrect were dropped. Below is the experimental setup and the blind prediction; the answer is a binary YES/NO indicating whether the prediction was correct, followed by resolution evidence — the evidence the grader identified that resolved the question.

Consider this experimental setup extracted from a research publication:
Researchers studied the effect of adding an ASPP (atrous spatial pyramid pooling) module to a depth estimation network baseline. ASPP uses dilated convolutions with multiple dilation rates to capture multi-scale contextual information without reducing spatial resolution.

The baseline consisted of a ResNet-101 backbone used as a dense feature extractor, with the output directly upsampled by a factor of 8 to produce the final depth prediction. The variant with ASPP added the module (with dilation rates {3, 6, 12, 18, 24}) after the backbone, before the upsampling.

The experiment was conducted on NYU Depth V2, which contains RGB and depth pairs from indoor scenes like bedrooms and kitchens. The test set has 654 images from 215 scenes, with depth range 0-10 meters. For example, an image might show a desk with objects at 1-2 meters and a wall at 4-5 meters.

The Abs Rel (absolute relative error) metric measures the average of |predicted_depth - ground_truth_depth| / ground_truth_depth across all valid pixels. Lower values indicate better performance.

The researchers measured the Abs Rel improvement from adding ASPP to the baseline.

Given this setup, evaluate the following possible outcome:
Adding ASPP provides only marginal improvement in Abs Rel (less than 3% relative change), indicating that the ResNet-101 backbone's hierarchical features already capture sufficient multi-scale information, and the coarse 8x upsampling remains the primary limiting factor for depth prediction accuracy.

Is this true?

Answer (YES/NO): YES